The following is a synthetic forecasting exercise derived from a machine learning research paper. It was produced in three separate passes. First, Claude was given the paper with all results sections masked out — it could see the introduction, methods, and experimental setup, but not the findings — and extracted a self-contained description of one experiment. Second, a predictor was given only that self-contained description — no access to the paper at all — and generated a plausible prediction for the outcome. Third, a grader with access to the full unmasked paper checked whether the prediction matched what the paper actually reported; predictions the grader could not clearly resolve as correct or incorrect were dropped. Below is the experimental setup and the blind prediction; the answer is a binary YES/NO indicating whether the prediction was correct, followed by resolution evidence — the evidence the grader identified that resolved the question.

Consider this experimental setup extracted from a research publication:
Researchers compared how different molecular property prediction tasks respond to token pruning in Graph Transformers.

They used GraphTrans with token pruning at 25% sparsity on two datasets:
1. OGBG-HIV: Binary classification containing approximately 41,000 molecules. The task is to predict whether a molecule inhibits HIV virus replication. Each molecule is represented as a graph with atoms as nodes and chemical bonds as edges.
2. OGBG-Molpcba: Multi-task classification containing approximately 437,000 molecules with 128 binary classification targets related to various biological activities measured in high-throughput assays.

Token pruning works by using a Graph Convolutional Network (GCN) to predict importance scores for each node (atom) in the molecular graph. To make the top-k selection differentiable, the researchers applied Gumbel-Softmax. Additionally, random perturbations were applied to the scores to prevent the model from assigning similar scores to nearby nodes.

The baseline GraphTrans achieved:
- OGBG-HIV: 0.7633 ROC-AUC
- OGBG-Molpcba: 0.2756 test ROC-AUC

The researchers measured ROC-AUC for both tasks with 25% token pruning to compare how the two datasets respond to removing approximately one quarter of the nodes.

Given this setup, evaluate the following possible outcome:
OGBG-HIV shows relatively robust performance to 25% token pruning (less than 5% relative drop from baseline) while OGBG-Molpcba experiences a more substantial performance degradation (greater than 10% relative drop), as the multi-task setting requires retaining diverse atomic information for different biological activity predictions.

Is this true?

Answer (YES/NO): YES